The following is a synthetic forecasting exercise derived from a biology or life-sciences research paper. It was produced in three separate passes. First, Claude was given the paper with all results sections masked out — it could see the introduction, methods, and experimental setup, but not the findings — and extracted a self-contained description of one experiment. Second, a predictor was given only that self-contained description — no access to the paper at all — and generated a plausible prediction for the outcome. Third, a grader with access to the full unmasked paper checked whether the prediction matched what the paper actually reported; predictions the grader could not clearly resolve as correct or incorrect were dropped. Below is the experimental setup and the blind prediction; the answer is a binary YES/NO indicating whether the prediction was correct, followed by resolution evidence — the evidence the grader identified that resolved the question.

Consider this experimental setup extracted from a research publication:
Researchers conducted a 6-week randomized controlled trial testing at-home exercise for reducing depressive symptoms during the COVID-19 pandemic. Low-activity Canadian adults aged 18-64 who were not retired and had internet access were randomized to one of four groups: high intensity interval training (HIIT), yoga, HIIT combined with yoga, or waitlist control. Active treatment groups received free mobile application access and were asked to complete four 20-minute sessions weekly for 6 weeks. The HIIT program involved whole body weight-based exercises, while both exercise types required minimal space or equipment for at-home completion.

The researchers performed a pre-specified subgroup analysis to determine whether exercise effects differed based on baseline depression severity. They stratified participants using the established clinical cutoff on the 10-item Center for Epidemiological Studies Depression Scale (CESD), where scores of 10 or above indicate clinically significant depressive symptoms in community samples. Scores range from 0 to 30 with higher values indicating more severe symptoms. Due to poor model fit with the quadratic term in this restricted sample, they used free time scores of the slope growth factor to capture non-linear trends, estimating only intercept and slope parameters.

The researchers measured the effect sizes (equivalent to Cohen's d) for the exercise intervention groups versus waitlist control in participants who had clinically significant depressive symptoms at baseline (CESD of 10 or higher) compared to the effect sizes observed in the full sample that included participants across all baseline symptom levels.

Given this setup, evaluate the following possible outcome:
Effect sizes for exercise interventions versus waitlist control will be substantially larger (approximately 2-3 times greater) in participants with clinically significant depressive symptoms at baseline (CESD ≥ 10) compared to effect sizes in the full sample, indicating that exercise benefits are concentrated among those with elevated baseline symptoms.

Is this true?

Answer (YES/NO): NO